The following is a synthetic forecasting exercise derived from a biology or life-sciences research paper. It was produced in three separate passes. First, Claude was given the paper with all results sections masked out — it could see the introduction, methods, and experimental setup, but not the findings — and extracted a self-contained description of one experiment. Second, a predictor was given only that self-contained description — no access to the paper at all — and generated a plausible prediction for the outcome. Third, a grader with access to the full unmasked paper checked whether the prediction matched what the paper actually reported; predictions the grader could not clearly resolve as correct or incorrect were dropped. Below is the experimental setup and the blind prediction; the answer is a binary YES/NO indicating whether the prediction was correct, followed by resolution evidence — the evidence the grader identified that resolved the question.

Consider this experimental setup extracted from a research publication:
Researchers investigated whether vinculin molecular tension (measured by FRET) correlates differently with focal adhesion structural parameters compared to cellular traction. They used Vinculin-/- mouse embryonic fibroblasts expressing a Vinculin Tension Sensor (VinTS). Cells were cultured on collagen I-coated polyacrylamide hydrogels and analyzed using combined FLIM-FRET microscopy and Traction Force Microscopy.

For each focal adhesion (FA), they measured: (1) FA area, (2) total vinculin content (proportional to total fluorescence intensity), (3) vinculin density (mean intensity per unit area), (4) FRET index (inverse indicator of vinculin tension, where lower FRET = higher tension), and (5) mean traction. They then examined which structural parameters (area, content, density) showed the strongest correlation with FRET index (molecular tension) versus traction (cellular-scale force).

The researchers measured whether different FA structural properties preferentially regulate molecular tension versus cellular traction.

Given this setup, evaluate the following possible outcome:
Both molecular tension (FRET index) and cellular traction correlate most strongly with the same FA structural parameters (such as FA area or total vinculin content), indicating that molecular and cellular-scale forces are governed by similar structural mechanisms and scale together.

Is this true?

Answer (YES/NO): NO